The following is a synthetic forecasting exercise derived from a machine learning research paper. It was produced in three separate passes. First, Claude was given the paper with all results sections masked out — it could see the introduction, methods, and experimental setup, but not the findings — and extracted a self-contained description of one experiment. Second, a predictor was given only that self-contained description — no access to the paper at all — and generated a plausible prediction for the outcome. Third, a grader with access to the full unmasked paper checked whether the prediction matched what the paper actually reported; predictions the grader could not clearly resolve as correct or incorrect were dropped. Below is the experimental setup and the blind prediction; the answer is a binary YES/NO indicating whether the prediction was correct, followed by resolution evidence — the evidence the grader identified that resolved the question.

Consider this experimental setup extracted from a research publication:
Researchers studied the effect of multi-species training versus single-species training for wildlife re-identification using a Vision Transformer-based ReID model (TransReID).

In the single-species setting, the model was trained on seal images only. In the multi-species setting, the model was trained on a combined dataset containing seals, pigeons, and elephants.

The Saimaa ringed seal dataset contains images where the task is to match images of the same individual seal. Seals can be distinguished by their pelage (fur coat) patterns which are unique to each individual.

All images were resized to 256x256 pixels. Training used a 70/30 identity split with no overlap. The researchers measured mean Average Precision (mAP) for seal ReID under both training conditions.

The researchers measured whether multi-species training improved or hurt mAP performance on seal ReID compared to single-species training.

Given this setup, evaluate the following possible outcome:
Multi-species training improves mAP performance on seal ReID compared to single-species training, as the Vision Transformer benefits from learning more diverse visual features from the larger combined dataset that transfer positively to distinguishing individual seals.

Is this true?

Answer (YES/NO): NO